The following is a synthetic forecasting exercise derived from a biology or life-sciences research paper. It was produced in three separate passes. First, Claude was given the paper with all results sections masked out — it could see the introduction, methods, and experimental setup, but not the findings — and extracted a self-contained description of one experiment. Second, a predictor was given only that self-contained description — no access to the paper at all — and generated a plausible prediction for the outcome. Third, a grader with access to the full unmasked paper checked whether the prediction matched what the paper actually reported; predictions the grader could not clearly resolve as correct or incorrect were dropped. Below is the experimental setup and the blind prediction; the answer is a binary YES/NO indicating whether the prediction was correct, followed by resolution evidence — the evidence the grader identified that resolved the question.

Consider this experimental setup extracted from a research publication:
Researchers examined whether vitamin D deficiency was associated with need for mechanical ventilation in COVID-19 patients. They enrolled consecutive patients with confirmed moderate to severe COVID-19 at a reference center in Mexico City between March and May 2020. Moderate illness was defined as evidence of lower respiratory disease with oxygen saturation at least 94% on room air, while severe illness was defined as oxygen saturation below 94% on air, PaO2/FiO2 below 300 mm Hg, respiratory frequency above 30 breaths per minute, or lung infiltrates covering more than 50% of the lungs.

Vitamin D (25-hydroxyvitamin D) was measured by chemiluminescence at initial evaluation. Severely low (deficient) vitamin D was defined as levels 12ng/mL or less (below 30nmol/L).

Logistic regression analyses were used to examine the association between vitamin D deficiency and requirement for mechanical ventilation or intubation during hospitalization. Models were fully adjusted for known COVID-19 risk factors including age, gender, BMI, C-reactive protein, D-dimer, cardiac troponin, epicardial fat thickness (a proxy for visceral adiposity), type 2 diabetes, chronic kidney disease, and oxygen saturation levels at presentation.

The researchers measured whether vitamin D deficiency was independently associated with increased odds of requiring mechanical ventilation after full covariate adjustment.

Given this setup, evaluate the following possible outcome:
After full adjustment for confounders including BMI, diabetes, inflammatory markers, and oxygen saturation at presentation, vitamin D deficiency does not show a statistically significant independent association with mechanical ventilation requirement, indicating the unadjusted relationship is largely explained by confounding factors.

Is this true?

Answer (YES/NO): YES